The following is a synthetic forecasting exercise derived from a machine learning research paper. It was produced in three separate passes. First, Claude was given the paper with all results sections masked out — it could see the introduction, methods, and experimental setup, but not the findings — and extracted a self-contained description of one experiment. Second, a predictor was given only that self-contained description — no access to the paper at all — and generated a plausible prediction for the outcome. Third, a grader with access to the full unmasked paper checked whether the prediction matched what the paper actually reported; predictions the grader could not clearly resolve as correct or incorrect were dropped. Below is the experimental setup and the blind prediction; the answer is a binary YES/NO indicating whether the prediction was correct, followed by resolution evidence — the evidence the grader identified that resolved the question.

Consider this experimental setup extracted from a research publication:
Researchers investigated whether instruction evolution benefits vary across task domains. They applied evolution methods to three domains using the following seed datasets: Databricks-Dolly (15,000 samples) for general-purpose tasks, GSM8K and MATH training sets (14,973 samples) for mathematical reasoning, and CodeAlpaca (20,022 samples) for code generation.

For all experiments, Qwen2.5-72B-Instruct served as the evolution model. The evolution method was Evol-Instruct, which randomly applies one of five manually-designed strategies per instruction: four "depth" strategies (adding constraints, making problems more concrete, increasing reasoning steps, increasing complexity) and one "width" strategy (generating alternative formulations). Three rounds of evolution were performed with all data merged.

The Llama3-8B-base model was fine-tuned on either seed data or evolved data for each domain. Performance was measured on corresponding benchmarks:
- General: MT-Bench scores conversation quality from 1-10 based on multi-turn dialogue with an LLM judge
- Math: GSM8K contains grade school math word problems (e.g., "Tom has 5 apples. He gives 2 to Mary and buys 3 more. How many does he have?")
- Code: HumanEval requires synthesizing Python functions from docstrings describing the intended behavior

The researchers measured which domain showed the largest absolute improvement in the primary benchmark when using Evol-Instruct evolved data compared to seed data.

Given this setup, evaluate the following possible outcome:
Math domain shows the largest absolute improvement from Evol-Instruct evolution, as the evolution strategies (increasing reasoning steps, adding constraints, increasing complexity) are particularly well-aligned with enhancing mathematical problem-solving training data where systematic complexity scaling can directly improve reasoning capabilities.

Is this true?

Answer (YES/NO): NO